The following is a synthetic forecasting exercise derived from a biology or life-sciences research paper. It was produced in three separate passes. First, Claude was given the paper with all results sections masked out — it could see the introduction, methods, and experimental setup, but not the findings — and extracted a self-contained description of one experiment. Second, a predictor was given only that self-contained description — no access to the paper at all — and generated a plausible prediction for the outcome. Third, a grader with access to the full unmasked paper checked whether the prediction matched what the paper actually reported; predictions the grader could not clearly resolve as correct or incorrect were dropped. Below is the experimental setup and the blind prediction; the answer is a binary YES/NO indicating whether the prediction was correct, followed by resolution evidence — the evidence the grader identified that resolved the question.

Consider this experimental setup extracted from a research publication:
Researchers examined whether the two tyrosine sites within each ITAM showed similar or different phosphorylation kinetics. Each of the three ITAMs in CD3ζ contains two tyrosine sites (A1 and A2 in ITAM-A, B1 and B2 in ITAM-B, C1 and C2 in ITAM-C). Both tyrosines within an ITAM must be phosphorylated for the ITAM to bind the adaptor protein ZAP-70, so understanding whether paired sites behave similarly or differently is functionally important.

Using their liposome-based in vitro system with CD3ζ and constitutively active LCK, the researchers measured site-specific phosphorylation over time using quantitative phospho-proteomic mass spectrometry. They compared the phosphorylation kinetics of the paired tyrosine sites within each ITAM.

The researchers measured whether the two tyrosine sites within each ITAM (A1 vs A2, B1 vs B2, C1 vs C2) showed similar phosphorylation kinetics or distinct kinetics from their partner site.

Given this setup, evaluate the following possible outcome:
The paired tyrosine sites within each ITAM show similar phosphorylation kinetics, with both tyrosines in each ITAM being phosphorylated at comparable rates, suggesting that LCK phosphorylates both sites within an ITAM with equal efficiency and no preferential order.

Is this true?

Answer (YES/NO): NO